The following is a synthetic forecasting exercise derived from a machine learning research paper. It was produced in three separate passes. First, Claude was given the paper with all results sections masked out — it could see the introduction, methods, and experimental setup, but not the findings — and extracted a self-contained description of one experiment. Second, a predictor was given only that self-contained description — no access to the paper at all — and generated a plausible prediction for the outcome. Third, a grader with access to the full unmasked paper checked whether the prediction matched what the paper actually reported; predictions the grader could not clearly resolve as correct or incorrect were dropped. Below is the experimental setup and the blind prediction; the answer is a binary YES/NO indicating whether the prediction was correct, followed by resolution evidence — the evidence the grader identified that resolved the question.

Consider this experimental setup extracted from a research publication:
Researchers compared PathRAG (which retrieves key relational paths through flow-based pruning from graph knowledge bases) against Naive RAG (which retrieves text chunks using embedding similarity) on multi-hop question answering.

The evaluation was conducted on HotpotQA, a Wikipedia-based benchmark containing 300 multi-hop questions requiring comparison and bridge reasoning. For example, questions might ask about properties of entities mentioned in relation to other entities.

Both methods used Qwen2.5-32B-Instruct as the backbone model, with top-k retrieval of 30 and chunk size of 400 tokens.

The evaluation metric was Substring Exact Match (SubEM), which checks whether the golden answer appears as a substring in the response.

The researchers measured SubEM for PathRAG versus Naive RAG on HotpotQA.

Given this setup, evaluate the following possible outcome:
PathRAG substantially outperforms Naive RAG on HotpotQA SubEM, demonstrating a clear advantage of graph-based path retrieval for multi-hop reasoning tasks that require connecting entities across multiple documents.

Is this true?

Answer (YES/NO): NO